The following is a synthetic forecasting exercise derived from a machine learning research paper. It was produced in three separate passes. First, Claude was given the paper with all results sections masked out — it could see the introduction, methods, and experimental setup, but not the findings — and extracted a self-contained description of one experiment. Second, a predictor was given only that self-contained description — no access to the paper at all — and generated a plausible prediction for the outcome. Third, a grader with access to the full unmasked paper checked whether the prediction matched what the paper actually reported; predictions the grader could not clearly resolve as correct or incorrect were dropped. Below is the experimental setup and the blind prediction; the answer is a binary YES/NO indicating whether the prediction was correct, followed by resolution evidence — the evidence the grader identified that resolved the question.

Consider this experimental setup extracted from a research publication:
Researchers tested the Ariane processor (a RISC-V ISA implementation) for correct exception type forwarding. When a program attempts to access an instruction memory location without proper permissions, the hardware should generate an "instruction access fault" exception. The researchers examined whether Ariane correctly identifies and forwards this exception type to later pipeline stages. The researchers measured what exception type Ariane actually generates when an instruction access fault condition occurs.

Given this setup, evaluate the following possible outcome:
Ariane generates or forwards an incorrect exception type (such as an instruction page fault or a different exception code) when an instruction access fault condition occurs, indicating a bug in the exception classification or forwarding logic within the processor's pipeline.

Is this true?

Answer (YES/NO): YES